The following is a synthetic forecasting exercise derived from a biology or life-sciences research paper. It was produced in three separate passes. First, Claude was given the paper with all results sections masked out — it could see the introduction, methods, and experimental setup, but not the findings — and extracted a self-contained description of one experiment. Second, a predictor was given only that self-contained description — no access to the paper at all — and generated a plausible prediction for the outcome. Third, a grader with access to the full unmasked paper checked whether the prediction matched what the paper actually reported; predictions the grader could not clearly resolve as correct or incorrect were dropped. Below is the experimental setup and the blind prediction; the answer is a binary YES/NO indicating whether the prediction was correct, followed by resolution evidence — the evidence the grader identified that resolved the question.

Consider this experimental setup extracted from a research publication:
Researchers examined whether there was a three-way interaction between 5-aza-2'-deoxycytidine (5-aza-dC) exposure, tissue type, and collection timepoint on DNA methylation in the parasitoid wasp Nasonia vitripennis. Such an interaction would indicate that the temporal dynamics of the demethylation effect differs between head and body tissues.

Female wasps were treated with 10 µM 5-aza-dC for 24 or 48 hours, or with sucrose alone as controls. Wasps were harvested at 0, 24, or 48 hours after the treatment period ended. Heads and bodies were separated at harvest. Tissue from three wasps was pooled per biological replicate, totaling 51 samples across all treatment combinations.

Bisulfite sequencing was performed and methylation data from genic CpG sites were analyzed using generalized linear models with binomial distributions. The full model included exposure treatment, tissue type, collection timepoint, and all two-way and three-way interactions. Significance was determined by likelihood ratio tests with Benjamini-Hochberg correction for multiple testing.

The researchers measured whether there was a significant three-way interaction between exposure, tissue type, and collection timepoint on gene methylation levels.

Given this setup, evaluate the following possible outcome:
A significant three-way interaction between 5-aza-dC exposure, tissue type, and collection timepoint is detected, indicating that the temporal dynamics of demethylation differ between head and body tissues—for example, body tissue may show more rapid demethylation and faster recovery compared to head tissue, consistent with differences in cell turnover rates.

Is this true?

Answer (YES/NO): YES